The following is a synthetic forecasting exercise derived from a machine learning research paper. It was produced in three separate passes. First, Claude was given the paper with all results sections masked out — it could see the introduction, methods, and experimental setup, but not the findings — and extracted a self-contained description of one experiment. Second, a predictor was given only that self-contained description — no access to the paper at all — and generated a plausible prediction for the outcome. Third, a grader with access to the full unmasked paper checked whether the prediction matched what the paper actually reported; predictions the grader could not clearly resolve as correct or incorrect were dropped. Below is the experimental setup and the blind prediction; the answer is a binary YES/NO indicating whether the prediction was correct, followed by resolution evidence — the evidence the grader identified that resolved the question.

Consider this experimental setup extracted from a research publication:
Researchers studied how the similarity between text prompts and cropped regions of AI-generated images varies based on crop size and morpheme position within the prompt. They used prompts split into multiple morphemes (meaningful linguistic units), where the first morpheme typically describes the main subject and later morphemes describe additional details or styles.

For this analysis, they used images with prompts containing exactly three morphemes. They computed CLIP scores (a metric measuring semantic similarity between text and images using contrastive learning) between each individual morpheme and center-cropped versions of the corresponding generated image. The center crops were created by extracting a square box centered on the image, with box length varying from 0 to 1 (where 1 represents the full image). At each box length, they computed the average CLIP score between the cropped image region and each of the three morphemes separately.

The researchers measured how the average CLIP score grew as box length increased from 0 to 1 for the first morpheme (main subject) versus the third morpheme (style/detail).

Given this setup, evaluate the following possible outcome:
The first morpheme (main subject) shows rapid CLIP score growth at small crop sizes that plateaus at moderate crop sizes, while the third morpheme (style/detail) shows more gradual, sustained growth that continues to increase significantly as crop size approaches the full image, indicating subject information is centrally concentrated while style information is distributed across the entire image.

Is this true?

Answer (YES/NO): YES